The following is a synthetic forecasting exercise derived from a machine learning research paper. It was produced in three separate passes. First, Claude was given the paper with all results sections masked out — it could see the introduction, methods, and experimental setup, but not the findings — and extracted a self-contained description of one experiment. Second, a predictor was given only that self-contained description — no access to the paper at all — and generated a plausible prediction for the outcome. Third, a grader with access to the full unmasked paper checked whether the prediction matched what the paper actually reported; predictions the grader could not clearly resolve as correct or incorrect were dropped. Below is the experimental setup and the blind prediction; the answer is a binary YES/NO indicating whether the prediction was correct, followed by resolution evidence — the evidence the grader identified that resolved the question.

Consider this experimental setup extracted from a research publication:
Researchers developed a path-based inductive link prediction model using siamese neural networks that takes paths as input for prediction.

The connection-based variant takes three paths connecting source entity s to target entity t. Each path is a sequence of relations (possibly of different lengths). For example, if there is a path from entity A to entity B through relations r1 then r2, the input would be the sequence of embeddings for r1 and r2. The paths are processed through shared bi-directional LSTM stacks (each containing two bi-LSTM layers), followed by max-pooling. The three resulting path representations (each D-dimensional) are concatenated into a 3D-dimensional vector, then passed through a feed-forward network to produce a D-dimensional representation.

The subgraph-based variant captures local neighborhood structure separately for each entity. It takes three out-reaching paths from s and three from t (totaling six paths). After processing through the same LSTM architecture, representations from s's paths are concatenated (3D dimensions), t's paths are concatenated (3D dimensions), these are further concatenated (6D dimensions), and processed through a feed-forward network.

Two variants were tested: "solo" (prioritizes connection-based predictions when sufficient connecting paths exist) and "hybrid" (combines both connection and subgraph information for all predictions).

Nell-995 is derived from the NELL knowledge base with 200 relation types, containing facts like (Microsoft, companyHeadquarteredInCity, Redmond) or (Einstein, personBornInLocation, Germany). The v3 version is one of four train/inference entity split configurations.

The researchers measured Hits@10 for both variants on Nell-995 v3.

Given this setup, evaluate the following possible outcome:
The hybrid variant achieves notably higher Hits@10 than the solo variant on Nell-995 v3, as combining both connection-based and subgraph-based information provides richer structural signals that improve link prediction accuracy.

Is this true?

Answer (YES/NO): NO